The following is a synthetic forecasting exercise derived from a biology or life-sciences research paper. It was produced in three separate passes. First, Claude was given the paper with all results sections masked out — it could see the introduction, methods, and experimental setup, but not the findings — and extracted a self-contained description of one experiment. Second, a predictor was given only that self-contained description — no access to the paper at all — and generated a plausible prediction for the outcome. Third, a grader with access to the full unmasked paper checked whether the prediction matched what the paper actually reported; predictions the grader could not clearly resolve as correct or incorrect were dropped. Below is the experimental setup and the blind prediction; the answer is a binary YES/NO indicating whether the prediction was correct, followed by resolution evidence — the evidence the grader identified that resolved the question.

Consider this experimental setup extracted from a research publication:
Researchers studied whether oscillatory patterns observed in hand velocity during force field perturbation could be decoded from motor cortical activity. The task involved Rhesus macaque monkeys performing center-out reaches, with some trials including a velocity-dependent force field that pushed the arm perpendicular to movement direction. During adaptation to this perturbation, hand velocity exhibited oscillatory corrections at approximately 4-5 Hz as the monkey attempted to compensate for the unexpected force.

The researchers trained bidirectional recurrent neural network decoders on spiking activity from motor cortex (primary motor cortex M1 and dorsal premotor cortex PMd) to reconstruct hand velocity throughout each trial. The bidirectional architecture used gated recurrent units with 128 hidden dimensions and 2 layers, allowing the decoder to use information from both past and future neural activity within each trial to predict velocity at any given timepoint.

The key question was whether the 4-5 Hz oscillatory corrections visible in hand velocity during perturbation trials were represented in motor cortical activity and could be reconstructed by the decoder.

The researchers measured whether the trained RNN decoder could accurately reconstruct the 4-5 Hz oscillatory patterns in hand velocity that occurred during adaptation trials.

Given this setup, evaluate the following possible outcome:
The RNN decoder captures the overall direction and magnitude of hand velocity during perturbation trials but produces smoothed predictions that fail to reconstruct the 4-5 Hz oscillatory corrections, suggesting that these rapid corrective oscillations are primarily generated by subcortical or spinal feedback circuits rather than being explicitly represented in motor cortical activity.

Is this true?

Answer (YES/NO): NO